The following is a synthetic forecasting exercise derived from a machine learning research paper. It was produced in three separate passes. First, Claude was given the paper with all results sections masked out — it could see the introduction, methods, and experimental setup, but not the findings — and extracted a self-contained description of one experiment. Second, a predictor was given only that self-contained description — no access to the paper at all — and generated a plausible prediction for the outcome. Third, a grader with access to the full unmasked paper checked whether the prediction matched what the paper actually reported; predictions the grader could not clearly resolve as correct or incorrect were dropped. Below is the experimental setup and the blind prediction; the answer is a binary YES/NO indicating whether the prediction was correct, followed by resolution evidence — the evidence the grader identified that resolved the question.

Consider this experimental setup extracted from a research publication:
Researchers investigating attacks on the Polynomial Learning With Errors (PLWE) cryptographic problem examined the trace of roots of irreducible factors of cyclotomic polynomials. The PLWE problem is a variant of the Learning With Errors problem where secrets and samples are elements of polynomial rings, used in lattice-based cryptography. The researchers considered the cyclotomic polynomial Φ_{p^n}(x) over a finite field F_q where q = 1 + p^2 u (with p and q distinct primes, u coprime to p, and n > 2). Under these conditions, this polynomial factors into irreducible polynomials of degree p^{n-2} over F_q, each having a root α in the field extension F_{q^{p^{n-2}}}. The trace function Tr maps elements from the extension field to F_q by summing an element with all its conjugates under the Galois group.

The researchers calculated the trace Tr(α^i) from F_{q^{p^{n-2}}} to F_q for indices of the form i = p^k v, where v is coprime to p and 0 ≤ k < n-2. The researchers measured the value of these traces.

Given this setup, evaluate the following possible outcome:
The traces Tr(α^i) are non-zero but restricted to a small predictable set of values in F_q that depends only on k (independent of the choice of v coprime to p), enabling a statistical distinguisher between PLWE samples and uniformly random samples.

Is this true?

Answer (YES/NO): NO